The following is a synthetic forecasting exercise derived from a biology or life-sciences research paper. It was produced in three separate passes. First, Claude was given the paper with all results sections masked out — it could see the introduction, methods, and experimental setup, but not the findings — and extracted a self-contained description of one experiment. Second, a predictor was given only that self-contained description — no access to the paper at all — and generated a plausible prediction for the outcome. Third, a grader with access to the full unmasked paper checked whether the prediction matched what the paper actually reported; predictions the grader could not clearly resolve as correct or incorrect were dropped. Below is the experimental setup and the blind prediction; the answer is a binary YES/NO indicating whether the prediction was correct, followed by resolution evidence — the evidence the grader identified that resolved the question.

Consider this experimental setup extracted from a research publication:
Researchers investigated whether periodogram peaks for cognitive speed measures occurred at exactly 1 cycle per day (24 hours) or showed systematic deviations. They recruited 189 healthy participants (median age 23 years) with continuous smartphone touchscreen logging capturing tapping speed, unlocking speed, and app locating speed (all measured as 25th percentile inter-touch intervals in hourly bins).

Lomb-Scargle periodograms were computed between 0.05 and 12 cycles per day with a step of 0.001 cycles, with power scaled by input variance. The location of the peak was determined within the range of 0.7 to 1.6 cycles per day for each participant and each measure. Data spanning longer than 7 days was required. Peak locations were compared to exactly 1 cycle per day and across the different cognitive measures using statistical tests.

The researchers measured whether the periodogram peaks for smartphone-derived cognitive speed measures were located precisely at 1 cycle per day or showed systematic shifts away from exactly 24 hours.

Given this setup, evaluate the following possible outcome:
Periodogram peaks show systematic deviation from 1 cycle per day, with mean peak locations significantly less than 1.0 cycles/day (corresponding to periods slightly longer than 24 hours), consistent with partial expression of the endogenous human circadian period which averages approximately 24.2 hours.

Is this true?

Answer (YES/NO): NO